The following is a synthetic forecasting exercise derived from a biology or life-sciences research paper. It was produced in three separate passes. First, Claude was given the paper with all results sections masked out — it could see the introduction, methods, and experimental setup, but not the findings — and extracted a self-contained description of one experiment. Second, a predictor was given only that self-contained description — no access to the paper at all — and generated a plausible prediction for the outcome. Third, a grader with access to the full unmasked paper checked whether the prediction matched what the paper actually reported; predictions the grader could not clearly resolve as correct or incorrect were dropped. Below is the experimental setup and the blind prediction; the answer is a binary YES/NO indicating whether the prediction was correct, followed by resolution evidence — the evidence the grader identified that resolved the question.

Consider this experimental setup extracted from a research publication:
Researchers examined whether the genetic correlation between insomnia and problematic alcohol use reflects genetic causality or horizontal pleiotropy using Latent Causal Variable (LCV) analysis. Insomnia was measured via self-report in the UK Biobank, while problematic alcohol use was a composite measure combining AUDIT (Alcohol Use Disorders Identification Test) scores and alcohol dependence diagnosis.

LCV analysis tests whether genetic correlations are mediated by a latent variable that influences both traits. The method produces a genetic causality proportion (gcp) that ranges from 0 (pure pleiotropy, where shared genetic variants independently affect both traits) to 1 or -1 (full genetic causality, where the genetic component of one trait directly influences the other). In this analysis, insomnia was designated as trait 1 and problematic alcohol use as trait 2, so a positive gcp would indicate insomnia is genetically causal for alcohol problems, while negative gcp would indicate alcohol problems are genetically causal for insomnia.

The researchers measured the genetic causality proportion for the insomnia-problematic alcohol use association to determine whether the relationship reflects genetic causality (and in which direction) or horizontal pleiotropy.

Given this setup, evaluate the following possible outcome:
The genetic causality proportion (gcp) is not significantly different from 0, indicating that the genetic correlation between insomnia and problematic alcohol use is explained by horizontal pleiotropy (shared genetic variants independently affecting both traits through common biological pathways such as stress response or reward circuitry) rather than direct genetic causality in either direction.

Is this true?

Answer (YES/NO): YES